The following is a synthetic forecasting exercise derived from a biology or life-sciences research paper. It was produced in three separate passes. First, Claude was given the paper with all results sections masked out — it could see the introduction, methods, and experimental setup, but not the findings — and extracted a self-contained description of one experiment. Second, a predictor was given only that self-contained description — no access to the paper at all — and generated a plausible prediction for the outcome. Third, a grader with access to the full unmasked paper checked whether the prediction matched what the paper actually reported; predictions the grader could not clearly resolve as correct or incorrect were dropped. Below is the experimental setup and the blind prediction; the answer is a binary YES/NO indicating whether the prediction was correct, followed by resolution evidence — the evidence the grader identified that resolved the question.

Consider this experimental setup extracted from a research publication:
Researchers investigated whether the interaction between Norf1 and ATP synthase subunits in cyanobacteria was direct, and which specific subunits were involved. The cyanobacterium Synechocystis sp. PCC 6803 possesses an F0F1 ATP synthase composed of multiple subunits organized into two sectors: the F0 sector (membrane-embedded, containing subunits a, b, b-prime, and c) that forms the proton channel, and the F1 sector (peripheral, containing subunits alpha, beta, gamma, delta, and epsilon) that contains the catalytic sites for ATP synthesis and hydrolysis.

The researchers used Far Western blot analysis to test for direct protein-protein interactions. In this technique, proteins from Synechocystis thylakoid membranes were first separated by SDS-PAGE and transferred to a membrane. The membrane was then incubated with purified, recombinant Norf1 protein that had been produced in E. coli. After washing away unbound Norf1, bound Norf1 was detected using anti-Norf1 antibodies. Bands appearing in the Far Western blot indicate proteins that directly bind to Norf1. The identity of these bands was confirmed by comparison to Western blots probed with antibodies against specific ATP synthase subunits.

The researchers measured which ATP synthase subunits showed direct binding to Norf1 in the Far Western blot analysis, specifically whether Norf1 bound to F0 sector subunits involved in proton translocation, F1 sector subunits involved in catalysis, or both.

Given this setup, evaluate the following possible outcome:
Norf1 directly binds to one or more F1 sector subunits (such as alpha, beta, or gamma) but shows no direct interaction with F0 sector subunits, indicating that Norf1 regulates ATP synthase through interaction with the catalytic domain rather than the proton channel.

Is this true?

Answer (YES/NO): NO